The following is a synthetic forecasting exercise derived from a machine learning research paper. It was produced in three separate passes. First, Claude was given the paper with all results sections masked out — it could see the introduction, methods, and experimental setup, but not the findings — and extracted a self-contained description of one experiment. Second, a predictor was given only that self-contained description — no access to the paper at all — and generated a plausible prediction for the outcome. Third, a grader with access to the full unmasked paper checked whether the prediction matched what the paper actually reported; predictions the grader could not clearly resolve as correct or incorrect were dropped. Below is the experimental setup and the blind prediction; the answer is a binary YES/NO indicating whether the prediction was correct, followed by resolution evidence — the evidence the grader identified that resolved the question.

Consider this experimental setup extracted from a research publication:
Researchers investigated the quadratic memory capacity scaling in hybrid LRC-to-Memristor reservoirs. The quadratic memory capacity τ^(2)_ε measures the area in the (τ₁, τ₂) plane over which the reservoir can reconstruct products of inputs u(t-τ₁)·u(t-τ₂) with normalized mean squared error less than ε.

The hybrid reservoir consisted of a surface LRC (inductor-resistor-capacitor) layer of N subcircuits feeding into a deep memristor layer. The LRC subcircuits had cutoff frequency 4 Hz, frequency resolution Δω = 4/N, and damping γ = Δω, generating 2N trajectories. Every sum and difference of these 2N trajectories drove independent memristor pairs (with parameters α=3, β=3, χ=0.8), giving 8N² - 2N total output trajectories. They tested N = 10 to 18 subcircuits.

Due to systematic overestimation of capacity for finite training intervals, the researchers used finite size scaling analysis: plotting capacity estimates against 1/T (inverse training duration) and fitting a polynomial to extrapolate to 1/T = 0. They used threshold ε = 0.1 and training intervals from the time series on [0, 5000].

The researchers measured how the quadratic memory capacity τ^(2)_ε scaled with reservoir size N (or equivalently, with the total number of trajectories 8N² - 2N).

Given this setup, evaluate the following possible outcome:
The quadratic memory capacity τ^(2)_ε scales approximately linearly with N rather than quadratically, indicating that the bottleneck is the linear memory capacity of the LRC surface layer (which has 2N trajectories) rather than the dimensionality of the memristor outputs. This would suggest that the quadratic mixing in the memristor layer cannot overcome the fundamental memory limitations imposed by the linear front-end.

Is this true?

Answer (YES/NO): NO